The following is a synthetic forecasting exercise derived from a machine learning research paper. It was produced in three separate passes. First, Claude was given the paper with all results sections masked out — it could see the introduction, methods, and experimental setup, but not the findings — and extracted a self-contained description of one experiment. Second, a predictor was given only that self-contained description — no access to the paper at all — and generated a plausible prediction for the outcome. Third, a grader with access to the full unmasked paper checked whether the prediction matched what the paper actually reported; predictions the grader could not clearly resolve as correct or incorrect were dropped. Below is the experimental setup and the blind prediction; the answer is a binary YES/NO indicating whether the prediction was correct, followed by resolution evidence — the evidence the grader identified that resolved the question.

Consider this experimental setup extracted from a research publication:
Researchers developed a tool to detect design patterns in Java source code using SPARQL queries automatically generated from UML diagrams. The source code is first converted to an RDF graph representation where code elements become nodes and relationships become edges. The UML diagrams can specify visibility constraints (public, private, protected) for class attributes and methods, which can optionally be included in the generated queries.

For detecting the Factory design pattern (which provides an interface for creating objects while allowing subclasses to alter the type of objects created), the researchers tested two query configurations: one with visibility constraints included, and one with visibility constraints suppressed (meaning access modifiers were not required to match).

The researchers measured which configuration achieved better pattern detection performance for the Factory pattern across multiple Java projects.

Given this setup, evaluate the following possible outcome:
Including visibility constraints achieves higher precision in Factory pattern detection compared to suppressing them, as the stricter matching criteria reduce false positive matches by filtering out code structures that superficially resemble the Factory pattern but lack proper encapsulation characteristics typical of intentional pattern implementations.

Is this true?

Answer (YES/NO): NO